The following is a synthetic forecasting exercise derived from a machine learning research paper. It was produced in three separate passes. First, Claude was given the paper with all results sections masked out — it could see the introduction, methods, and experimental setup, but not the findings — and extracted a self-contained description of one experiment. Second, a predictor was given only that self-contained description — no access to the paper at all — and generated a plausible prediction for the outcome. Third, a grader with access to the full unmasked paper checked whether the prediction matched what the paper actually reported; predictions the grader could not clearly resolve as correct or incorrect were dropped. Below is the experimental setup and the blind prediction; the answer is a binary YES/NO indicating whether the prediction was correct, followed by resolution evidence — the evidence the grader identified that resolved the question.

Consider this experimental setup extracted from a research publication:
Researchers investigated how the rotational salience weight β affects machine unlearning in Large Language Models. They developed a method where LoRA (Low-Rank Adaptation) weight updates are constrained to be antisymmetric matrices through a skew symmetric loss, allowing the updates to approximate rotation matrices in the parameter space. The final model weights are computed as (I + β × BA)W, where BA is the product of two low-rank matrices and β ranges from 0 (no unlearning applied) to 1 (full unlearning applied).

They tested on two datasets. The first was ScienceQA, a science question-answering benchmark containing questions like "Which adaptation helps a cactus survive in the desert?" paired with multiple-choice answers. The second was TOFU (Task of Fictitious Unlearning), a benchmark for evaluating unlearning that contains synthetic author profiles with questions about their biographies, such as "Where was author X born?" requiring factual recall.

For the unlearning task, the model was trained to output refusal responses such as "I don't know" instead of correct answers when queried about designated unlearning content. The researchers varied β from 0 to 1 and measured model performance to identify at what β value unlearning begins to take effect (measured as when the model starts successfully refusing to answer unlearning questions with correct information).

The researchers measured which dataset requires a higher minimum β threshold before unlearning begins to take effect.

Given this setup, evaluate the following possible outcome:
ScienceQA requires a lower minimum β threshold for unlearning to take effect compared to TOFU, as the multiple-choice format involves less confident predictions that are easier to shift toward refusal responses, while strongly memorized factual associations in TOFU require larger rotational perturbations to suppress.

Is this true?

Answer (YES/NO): YES